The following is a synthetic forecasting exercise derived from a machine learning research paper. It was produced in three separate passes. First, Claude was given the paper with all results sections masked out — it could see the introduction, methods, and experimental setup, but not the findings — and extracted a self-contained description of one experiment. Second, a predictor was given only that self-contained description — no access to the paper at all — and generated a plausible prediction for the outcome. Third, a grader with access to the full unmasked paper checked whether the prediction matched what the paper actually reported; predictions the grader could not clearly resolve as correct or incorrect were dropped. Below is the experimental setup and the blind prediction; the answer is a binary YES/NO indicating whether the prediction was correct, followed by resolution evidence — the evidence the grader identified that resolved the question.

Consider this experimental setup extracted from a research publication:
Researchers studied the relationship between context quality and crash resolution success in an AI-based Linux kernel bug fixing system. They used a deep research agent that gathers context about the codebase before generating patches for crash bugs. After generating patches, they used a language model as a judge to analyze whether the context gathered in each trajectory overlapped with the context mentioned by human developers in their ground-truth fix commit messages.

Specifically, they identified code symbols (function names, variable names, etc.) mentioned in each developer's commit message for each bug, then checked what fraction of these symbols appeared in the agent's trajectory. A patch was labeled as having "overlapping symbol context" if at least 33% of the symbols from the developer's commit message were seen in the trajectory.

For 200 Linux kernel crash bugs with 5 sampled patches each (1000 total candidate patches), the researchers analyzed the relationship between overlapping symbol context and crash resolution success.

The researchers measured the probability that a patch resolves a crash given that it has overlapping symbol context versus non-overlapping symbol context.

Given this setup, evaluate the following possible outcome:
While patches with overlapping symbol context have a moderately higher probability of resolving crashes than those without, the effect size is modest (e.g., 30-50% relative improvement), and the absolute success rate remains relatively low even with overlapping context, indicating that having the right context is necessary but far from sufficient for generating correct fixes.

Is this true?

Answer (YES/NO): NO